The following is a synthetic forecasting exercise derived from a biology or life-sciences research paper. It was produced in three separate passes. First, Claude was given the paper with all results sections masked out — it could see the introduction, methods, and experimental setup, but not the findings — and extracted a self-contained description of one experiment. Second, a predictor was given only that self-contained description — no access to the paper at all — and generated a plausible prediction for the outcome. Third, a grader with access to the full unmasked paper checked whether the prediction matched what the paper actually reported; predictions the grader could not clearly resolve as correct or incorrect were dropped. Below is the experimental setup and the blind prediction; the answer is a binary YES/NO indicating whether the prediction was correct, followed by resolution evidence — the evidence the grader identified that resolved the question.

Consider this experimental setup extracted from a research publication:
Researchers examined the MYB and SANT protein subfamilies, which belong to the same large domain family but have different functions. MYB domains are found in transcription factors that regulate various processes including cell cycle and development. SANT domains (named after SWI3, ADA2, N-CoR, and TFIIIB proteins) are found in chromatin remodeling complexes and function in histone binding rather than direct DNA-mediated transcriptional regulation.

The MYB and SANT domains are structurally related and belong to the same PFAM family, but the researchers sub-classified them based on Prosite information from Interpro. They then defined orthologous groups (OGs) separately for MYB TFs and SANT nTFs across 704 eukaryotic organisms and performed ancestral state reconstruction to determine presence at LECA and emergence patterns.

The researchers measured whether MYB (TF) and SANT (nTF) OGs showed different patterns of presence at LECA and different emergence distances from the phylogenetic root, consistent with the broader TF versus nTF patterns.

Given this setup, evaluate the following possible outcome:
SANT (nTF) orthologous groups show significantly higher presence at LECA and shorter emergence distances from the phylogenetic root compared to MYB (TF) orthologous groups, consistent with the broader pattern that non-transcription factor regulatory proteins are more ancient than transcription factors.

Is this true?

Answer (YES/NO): NO